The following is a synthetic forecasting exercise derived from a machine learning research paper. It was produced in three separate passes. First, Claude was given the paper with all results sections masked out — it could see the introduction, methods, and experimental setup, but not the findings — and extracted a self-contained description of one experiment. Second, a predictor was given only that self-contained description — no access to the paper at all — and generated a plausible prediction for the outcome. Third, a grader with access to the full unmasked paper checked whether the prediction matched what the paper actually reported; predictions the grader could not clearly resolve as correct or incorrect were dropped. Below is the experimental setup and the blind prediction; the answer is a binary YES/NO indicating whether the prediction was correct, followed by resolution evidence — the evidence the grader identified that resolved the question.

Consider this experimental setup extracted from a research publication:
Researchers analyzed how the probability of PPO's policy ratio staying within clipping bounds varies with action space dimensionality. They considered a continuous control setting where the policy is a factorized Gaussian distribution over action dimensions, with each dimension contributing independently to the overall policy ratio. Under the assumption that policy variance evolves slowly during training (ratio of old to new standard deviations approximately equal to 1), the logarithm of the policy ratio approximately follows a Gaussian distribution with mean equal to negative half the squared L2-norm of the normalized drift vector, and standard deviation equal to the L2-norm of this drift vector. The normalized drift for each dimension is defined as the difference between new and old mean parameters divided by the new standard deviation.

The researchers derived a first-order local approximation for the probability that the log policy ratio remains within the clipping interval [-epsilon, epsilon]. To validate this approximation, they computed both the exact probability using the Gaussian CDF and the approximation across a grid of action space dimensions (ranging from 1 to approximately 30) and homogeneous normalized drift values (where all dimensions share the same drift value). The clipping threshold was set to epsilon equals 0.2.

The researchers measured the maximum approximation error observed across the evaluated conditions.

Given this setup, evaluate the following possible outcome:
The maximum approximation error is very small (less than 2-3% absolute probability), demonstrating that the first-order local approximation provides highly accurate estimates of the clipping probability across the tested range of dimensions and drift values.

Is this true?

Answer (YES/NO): NO